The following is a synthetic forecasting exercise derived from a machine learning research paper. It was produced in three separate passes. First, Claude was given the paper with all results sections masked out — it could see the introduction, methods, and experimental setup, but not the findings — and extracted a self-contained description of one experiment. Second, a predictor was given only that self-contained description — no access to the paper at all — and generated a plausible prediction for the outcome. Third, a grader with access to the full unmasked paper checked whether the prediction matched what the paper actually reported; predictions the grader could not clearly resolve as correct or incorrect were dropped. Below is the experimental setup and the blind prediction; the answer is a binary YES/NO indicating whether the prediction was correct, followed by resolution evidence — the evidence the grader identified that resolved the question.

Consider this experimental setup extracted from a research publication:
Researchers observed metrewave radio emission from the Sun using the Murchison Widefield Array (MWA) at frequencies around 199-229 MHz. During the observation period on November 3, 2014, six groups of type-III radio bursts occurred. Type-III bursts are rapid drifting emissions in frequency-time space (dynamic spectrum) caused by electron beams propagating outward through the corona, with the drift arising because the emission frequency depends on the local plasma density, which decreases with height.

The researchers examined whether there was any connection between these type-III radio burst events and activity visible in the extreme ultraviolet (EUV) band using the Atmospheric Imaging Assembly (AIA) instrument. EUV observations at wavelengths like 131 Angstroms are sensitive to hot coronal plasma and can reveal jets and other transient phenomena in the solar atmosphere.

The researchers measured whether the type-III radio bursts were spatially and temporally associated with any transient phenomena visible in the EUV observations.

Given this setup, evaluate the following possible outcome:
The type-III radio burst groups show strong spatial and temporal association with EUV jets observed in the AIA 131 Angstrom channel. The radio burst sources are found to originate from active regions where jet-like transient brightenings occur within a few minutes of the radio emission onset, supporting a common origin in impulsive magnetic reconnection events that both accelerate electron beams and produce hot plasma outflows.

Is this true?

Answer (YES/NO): YES